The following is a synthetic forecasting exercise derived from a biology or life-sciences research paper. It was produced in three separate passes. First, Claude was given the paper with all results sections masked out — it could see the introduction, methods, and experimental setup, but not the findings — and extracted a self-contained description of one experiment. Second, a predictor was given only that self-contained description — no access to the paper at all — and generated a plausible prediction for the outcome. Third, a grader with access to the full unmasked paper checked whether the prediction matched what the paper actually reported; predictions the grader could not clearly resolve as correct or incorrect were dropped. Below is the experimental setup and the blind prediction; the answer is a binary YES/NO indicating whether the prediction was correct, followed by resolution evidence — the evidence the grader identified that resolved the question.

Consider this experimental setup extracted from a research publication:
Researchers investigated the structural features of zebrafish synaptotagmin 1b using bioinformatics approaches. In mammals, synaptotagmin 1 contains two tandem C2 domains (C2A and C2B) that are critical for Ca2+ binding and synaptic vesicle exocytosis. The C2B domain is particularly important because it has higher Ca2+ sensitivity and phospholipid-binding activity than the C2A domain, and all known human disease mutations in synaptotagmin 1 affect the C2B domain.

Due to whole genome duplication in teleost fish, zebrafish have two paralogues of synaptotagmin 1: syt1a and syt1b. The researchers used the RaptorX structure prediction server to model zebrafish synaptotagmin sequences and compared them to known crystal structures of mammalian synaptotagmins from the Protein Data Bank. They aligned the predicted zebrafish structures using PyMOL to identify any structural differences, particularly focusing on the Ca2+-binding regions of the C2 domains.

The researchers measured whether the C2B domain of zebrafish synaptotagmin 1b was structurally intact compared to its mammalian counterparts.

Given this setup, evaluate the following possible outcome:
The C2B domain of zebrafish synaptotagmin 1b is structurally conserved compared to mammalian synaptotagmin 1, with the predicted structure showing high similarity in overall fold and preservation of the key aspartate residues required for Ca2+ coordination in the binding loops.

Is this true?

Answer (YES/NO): NO